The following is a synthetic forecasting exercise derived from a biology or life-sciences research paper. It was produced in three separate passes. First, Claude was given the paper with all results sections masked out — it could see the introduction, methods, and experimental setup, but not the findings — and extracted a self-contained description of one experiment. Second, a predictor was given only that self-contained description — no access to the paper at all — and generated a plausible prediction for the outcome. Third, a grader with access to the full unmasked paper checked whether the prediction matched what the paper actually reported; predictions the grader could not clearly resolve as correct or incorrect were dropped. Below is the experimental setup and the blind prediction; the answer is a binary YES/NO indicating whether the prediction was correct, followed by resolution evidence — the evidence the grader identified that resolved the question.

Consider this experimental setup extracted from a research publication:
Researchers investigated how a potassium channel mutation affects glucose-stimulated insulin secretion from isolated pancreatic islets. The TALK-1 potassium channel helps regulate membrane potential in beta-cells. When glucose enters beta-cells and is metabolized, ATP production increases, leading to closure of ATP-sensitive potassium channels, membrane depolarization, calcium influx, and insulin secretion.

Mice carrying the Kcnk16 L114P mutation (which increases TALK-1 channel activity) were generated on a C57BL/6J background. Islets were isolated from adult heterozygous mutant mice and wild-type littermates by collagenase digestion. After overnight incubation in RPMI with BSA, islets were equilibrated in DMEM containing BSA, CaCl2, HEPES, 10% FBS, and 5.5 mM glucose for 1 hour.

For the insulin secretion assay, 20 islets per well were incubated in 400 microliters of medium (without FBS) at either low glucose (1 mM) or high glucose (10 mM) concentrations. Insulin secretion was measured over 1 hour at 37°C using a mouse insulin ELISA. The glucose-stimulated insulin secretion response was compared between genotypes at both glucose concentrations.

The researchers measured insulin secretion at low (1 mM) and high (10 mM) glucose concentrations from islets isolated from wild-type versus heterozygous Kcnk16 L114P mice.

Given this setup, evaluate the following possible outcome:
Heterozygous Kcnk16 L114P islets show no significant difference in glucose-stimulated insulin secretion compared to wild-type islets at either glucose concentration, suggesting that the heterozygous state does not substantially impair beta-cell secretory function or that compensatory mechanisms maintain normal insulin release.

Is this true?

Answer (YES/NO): NO